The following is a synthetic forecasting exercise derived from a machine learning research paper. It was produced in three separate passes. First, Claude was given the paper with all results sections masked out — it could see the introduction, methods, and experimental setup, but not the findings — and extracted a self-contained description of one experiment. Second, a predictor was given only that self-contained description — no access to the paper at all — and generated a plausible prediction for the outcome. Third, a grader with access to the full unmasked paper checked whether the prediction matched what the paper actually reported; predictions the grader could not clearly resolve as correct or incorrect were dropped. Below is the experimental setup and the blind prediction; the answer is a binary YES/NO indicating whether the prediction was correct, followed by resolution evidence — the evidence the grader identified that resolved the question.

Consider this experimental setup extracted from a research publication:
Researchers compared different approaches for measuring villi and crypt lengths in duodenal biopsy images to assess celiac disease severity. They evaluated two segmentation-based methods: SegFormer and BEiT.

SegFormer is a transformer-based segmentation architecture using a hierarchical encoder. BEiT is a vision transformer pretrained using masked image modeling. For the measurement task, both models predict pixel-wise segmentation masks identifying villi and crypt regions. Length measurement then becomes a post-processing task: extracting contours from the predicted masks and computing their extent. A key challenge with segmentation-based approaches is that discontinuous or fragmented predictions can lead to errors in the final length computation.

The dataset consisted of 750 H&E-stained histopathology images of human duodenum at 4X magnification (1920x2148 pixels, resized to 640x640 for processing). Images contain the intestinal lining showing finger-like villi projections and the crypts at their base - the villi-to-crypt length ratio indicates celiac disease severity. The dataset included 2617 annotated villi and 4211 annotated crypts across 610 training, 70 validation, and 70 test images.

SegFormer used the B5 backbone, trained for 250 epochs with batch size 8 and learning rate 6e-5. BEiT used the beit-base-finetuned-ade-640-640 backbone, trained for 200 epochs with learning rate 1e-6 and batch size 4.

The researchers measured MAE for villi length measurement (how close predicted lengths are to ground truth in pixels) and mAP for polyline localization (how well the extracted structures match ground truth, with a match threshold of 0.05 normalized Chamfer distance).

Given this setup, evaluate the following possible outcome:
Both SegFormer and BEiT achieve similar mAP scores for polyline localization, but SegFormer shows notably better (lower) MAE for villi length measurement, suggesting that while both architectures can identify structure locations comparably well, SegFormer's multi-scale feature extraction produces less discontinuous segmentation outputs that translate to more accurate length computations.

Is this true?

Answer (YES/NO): NO